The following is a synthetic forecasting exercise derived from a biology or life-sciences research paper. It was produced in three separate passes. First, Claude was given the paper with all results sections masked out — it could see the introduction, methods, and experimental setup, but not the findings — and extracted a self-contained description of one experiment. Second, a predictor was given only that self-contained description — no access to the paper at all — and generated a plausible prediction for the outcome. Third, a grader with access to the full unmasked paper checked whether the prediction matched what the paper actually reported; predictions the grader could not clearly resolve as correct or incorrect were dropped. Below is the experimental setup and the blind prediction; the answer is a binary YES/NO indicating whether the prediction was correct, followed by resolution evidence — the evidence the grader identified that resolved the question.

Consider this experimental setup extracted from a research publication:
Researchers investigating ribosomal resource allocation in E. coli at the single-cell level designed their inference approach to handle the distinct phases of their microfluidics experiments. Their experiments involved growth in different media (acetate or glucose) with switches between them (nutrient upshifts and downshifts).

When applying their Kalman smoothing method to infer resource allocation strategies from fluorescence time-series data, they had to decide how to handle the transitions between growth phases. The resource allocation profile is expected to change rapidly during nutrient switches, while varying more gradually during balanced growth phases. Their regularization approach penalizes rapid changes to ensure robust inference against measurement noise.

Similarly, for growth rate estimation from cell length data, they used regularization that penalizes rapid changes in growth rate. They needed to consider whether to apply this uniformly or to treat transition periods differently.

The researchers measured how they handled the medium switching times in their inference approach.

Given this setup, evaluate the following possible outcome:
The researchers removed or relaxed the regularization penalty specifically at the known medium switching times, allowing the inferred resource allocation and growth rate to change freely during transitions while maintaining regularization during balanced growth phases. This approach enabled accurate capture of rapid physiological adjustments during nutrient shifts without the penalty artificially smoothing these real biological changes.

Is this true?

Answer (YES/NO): NO